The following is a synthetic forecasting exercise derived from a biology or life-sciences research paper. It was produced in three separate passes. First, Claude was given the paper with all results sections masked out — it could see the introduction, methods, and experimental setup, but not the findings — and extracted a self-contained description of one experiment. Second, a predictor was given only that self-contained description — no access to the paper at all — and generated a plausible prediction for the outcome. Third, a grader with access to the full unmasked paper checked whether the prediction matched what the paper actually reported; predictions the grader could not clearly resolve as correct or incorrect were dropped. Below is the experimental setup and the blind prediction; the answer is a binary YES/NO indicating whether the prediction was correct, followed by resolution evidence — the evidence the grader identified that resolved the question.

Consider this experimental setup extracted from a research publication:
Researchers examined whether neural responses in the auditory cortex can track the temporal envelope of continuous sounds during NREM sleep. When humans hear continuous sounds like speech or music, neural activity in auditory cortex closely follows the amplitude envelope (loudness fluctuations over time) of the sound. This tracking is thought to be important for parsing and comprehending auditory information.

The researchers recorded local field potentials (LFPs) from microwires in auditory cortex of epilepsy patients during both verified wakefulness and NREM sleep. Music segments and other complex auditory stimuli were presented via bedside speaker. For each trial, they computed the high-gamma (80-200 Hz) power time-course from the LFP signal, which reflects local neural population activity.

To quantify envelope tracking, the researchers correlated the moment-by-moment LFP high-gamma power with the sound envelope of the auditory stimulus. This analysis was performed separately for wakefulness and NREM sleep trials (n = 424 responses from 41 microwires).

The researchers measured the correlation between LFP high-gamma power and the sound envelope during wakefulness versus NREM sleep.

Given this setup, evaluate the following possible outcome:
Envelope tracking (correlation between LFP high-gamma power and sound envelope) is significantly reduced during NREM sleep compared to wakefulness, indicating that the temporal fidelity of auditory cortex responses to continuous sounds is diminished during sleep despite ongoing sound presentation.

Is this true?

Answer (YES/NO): NO